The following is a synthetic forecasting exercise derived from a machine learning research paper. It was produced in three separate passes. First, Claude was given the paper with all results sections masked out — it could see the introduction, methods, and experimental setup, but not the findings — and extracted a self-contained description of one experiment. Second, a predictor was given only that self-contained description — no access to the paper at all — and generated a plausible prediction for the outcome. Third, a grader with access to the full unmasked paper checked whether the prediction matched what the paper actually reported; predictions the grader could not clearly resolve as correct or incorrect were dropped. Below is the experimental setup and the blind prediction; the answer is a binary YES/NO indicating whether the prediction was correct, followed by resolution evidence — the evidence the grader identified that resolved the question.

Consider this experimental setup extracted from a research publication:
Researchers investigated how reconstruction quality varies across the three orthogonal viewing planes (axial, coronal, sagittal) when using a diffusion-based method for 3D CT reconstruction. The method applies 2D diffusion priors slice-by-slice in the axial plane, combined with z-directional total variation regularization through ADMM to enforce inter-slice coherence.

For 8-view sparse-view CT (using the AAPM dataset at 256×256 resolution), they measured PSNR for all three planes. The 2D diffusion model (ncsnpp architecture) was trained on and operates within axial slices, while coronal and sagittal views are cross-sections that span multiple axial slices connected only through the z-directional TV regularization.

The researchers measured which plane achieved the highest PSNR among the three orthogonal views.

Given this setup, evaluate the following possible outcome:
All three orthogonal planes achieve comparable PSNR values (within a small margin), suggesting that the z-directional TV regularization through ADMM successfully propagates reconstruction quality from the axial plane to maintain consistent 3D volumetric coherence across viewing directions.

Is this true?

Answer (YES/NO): NO